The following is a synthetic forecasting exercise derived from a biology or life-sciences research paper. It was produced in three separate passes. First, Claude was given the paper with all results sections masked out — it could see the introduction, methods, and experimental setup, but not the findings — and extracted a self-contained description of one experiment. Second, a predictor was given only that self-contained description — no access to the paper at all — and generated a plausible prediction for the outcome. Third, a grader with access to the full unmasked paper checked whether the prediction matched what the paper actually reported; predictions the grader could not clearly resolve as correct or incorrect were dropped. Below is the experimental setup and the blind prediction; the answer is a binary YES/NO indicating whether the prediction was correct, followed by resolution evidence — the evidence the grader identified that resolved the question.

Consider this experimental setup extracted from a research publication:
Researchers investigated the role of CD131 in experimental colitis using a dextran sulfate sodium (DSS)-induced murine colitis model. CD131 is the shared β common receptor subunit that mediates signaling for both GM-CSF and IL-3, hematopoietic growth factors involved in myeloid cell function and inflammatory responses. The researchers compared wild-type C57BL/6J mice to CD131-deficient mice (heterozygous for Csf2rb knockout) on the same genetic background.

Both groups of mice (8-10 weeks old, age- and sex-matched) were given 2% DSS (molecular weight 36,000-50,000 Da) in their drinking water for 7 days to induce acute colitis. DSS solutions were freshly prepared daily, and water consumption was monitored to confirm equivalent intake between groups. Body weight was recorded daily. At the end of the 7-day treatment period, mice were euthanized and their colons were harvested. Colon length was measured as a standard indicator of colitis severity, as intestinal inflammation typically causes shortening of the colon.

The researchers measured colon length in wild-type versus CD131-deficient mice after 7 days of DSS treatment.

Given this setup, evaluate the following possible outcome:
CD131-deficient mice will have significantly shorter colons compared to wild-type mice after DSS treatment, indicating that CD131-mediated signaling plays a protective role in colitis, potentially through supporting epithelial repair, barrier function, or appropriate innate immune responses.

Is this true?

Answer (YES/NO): NO